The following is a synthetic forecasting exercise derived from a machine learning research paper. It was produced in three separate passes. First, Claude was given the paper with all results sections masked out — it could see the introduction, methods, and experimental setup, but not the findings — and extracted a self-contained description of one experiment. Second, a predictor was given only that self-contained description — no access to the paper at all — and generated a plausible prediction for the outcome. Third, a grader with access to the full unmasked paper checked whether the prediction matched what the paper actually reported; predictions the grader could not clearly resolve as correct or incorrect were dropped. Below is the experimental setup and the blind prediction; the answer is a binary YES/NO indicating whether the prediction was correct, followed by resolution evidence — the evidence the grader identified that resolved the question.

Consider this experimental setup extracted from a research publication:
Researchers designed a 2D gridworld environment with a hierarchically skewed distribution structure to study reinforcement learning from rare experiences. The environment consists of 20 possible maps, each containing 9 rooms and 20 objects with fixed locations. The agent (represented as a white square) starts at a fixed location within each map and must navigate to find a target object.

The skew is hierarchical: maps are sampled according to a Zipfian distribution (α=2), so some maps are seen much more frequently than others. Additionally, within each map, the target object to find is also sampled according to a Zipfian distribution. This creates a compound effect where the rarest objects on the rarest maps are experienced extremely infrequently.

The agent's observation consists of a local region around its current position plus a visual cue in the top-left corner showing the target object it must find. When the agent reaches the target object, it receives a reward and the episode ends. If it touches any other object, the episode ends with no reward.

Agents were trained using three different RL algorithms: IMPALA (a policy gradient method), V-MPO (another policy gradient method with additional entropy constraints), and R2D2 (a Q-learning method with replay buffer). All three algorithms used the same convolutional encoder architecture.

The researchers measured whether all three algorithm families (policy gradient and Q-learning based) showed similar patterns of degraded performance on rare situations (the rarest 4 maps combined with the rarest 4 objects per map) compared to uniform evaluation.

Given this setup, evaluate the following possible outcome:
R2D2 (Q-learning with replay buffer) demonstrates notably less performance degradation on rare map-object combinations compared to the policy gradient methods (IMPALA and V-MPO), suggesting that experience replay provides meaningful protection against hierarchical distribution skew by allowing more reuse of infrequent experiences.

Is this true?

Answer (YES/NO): NO